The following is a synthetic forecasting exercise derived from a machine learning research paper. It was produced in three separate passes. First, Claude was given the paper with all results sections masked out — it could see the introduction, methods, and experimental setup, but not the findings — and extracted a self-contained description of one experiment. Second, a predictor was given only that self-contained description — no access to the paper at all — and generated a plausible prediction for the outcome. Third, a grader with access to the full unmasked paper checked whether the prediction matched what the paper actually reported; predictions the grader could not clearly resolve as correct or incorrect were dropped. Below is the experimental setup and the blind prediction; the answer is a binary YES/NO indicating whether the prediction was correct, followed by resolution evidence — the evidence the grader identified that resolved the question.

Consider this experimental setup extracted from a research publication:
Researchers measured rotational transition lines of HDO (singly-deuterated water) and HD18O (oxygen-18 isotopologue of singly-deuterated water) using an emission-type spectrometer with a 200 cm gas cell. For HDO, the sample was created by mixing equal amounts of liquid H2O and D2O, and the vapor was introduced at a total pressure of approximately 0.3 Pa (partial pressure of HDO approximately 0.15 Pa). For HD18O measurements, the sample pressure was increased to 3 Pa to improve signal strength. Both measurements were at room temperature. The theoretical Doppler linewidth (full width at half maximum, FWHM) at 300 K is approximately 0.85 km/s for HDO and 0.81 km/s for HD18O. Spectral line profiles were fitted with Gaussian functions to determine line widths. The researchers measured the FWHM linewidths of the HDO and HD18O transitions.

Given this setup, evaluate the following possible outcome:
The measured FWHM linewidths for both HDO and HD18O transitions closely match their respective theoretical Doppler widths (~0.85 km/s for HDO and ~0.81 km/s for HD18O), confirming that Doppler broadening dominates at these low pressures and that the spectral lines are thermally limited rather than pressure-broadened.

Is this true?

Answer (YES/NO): NO